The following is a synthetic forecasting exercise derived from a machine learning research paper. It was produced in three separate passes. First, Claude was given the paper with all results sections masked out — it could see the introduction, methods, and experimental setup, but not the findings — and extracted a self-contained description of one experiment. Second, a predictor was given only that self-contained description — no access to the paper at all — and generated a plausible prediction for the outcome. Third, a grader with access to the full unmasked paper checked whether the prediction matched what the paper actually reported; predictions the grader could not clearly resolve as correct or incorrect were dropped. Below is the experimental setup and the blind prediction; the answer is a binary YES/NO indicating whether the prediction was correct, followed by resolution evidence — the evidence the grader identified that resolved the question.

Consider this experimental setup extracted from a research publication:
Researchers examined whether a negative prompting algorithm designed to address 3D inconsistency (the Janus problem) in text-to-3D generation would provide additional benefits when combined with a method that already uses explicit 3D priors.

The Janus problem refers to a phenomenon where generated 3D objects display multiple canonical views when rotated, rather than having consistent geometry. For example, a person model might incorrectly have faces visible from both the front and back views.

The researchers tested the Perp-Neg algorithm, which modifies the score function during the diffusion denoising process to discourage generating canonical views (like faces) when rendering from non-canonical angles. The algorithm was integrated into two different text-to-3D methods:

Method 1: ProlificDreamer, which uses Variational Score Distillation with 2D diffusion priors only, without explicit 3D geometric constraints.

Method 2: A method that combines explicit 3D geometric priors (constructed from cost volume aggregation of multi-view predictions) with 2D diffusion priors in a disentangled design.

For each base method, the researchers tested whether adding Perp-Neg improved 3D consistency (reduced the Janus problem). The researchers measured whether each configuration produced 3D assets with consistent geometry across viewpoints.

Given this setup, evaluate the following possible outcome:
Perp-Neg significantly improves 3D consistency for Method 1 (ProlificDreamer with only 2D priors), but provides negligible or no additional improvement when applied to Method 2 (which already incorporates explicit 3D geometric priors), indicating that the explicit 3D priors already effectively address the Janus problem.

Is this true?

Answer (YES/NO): NO